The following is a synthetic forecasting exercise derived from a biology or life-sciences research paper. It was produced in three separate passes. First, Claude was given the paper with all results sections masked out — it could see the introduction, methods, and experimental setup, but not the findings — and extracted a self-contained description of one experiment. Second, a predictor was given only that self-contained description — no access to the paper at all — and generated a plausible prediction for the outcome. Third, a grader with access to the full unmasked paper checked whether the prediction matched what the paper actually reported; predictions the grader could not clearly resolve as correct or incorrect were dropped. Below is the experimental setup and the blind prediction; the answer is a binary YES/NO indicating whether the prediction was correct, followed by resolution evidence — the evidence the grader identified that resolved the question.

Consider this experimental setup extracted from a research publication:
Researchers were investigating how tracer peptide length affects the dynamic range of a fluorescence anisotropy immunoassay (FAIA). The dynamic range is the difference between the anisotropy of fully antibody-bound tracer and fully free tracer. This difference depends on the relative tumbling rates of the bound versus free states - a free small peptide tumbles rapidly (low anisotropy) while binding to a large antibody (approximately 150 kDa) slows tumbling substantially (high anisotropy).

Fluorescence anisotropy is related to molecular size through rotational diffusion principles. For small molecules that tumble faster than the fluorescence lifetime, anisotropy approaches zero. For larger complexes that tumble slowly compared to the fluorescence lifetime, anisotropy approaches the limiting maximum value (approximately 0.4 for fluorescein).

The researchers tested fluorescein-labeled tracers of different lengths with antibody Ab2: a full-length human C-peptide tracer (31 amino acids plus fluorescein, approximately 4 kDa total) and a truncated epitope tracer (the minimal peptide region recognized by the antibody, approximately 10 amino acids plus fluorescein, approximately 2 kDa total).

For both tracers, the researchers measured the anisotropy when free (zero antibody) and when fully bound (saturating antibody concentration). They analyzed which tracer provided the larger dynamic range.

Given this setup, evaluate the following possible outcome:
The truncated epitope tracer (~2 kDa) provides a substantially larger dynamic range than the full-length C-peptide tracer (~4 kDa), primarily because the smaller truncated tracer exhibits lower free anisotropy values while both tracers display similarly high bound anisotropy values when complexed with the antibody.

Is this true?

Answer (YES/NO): YES